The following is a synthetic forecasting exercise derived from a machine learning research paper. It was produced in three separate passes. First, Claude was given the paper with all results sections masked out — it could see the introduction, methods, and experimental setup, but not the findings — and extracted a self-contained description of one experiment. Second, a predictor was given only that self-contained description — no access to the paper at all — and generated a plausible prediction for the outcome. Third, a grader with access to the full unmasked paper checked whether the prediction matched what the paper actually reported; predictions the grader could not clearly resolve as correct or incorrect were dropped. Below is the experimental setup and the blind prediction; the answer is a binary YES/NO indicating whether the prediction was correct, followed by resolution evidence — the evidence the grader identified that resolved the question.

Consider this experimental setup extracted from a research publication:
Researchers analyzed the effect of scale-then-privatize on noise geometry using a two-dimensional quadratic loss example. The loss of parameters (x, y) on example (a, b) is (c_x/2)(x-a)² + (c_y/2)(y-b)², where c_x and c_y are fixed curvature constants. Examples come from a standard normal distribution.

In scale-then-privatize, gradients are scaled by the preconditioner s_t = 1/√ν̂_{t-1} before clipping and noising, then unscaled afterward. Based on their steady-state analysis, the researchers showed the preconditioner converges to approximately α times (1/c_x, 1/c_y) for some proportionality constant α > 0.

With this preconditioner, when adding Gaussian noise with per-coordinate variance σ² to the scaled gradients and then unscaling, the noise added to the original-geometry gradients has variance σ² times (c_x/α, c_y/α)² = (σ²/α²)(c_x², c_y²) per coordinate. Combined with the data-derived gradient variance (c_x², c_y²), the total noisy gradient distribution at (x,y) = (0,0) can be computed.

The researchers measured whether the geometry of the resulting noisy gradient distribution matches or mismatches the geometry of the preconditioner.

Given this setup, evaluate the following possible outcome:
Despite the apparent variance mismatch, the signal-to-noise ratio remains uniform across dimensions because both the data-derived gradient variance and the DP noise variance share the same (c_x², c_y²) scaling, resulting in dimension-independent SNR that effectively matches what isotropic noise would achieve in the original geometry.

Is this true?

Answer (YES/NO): NO